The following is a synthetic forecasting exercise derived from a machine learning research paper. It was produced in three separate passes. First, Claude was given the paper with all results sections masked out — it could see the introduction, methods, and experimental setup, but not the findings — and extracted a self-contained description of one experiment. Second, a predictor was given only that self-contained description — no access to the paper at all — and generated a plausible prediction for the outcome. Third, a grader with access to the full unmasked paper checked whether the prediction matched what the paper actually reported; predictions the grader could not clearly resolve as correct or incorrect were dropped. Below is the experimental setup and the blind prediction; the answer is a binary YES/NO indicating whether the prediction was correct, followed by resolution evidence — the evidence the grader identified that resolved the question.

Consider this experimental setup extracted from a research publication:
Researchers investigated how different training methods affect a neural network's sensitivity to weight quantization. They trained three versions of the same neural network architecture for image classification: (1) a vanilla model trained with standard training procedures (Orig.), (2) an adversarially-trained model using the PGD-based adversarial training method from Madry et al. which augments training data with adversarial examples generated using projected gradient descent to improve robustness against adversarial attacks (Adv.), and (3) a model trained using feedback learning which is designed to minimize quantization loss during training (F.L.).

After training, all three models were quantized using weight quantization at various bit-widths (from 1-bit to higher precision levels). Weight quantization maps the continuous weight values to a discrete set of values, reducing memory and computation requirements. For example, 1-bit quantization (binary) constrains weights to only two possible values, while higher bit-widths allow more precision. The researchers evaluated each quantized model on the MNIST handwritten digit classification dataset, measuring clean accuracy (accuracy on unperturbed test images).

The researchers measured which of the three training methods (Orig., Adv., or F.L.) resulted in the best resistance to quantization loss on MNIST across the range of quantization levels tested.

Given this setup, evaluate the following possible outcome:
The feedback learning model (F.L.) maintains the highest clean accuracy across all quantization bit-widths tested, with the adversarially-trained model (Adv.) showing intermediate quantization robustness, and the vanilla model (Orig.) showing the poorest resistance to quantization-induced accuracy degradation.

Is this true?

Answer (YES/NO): NO